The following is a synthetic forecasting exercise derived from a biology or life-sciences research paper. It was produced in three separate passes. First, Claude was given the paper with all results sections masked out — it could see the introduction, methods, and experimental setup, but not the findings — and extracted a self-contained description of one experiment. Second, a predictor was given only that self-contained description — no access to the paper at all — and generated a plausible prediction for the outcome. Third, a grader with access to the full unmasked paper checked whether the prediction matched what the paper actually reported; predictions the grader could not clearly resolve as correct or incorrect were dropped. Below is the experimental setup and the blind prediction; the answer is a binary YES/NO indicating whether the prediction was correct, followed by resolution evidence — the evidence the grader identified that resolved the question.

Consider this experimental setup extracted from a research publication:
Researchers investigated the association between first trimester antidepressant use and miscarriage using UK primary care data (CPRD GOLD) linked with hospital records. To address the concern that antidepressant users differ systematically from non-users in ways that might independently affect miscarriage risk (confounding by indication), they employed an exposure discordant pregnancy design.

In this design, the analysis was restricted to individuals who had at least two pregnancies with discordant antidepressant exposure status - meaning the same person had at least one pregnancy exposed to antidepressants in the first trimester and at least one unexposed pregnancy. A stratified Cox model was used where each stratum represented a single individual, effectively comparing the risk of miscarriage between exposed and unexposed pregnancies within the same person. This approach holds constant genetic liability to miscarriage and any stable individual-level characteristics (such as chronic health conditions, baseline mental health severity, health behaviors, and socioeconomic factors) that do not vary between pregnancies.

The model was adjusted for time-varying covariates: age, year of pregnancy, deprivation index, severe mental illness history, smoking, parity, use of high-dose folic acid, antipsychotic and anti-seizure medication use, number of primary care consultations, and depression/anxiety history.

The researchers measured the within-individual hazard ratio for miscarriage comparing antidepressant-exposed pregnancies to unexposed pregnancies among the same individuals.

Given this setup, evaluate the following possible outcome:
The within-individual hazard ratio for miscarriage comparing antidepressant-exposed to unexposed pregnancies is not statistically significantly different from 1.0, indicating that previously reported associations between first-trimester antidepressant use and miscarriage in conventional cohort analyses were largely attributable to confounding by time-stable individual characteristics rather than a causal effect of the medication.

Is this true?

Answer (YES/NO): NO